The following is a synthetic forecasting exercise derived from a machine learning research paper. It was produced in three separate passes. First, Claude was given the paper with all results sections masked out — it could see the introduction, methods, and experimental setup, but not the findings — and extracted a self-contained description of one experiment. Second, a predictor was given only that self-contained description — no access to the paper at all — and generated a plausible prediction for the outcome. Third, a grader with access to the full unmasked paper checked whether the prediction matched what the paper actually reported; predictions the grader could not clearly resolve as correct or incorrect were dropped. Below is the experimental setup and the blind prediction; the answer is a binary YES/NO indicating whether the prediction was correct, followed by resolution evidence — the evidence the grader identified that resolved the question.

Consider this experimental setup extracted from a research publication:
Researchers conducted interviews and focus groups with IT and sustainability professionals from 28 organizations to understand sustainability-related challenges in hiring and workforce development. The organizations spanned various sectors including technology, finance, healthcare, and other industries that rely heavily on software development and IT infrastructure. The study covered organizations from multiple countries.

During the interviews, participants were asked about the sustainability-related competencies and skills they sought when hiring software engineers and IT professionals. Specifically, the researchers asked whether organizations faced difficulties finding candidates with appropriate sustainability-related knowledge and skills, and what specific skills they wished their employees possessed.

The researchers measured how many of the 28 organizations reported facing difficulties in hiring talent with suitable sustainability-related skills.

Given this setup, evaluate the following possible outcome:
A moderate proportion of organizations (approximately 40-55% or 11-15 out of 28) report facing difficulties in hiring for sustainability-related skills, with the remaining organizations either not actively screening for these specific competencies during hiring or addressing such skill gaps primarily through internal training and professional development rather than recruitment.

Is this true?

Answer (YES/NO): NO